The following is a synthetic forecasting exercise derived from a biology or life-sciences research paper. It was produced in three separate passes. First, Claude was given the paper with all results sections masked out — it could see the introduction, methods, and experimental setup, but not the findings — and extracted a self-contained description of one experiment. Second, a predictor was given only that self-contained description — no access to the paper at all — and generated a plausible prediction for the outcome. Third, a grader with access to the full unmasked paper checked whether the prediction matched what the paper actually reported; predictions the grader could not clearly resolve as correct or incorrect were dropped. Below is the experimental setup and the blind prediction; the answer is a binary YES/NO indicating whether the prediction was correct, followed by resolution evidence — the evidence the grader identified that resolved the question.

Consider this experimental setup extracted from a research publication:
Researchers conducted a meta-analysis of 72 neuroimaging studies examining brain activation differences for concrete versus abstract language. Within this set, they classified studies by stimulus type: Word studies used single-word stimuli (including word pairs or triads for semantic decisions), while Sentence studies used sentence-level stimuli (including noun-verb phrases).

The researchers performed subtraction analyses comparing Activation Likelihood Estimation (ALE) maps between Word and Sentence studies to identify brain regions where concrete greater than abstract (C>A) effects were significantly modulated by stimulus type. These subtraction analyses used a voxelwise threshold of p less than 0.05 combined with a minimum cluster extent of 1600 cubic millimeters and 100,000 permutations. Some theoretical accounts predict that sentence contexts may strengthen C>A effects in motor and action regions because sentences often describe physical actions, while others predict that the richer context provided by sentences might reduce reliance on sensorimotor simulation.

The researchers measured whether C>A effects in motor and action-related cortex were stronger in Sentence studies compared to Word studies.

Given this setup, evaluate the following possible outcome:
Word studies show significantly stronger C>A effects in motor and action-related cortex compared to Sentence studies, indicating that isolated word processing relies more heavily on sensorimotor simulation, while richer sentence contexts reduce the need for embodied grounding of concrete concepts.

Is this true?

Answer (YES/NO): NO